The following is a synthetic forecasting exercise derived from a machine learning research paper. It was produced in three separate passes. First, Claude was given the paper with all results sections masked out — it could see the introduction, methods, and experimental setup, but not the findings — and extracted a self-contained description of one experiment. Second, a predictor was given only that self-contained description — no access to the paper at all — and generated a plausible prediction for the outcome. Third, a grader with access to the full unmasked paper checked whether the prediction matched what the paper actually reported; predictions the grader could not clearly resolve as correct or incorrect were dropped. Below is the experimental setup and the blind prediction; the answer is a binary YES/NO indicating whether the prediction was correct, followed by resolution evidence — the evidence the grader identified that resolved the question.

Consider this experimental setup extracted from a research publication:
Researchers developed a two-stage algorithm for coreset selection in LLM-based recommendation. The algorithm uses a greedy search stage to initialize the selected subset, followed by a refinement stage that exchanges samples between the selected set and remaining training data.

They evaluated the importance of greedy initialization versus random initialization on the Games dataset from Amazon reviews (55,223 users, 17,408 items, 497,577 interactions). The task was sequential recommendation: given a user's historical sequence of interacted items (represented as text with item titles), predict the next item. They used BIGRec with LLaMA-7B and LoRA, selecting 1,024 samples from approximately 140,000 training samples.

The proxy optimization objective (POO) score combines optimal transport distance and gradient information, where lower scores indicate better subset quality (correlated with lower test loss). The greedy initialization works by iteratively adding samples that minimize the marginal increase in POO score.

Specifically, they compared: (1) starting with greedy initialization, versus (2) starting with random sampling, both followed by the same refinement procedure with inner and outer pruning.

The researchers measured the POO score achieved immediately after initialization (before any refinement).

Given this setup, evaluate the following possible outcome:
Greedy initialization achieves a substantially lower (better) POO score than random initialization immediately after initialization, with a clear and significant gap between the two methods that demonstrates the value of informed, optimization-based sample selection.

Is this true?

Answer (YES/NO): YES